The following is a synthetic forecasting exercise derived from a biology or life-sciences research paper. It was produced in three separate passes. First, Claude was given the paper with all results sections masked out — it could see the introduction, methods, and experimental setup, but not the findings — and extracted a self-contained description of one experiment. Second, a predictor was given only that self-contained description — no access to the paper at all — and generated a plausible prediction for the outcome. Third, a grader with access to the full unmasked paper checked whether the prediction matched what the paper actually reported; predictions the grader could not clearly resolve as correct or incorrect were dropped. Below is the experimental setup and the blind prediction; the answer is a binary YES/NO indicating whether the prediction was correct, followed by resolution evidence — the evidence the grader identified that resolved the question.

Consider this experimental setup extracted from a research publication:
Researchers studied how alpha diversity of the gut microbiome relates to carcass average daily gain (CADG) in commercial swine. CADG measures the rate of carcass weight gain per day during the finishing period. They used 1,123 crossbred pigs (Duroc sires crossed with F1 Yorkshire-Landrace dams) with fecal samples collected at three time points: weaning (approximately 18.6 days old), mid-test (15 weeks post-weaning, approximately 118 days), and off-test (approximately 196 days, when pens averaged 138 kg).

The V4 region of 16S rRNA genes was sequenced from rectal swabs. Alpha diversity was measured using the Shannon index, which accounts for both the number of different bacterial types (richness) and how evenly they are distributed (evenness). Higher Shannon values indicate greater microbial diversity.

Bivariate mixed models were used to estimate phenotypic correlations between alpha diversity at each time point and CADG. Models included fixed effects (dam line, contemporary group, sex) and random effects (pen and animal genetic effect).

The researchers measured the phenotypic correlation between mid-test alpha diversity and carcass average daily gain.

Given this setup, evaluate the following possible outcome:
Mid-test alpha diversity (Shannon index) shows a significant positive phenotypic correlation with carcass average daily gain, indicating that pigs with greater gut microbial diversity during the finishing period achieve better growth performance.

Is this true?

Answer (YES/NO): NO